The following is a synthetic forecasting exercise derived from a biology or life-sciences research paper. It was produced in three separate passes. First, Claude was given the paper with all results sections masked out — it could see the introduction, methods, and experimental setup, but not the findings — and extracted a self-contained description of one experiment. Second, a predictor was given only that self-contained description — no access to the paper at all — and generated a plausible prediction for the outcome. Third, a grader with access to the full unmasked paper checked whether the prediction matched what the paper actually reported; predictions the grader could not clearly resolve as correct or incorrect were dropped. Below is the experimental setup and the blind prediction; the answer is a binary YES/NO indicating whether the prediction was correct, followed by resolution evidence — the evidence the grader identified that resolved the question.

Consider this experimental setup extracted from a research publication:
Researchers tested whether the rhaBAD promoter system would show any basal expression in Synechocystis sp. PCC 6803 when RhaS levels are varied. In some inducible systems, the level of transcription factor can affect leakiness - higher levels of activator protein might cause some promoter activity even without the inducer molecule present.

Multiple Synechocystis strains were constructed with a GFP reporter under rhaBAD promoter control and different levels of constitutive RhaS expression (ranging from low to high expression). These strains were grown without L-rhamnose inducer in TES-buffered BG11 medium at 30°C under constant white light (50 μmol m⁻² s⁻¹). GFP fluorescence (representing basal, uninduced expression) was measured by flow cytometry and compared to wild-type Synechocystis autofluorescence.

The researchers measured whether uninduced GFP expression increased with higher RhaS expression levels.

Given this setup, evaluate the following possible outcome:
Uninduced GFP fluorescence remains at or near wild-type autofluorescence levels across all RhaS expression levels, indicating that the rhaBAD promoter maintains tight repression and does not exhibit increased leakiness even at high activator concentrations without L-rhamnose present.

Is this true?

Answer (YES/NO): NO